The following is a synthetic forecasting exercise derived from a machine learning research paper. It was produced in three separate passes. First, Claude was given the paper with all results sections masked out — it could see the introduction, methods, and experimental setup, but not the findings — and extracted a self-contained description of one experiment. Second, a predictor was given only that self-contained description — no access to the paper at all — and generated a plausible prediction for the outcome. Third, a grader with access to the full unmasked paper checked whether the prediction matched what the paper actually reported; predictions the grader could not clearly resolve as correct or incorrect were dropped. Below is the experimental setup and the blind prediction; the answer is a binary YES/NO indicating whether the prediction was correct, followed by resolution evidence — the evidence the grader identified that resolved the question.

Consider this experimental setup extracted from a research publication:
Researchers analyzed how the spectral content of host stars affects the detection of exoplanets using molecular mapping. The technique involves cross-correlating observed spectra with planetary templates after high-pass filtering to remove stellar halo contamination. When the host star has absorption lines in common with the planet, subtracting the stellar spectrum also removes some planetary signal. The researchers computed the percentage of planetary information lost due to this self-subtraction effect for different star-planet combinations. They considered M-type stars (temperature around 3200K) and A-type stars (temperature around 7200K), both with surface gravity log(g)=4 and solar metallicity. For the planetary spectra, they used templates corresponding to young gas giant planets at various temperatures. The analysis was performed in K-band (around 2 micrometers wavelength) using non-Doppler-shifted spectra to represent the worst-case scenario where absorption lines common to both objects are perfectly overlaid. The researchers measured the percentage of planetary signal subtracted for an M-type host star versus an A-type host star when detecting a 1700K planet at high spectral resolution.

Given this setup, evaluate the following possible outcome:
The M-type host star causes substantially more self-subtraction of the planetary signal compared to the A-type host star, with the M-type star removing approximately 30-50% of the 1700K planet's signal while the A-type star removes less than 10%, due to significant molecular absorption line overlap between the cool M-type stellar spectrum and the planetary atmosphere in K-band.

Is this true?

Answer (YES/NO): YES